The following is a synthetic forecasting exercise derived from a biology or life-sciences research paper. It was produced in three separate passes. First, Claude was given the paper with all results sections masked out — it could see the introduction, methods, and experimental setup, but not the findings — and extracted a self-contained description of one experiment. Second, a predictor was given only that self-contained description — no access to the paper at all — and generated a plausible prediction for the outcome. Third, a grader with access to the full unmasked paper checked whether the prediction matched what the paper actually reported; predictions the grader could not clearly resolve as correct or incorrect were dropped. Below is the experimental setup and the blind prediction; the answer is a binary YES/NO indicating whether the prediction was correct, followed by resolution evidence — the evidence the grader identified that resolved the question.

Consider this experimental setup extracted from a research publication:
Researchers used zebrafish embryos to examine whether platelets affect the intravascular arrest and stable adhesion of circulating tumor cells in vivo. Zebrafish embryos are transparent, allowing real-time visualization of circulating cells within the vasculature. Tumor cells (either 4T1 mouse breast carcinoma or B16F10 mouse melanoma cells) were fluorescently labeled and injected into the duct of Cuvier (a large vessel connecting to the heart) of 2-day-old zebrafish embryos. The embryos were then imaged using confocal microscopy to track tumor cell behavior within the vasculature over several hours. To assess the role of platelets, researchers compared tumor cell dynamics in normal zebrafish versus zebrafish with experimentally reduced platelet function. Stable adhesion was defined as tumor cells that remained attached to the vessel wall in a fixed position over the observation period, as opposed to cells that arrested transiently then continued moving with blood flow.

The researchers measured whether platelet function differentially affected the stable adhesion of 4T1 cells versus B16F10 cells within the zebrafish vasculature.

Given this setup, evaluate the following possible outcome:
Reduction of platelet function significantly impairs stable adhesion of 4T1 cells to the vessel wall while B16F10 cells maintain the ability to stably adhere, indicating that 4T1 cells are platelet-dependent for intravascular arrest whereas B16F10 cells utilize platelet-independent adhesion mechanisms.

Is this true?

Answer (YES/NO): YES